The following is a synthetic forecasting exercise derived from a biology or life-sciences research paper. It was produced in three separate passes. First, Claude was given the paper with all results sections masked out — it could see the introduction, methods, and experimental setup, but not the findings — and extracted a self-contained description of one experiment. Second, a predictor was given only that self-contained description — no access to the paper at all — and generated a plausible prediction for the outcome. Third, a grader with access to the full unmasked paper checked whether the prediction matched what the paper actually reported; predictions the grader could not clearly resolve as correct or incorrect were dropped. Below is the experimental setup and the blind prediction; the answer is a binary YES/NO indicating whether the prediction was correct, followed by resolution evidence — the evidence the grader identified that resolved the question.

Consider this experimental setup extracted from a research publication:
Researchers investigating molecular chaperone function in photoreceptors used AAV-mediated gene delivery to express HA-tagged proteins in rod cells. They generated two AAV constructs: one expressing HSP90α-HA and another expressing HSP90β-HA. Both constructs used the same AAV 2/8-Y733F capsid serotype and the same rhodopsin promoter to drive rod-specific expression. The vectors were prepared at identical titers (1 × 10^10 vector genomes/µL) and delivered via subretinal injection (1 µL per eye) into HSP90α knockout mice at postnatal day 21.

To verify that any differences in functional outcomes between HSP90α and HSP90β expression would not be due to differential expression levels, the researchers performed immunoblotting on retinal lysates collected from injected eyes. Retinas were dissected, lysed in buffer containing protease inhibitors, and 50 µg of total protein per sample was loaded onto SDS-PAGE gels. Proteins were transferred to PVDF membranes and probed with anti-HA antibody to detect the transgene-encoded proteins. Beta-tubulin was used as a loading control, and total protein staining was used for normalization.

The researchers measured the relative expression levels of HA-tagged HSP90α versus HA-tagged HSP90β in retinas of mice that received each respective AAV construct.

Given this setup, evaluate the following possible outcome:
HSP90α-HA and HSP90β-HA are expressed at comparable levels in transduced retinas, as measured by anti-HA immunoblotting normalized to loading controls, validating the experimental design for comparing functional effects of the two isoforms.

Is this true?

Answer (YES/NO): YES